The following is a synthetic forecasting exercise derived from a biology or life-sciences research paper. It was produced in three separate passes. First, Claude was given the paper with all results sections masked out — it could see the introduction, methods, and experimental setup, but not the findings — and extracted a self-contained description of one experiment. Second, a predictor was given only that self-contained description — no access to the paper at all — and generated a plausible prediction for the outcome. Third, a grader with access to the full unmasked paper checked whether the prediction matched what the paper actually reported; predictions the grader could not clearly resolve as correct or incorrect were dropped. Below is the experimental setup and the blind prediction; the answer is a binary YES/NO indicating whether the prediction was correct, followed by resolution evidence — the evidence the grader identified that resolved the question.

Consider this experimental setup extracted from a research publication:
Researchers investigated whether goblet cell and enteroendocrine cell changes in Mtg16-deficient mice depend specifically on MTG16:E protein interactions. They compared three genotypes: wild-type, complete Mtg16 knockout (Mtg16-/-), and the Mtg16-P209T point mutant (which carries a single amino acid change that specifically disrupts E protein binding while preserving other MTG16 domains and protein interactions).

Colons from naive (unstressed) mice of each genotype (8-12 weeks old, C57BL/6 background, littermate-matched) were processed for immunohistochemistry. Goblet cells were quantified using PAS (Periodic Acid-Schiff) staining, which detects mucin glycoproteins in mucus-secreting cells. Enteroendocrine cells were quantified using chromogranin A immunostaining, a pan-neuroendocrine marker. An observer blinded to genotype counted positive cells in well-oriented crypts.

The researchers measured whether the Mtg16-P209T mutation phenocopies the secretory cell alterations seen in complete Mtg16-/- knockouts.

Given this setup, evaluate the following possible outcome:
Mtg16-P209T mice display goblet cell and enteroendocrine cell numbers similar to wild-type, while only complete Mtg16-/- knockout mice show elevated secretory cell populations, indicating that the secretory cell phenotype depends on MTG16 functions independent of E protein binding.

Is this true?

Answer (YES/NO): NO